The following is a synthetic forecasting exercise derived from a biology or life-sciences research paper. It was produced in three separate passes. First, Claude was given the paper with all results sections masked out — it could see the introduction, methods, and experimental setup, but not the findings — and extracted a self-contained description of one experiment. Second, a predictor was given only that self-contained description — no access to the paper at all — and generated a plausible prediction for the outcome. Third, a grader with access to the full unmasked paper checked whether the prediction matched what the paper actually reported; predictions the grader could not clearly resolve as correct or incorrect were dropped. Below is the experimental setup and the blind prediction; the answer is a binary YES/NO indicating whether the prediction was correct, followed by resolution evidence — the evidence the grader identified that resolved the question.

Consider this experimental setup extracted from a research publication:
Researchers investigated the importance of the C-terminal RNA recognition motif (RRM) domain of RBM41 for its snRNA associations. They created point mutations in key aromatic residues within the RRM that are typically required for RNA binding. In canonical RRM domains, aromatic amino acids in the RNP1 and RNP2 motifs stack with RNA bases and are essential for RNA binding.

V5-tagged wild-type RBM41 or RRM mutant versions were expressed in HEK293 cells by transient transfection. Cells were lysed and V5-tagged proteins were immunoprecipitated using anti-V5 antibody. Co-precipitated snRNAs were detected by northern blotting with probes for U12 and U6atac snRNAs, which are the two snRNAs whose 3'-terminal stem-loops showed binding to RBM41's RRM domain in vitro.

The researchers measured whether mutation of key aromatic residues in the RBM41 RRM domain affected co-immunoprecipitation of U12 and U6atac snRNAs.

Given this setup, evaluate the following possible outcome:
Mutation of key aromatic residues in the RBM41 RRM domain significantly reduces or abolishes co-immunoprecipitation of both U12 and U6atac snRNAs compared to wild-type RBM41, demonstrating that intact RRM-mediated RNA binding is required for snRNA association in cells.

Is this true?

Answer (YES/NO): YES